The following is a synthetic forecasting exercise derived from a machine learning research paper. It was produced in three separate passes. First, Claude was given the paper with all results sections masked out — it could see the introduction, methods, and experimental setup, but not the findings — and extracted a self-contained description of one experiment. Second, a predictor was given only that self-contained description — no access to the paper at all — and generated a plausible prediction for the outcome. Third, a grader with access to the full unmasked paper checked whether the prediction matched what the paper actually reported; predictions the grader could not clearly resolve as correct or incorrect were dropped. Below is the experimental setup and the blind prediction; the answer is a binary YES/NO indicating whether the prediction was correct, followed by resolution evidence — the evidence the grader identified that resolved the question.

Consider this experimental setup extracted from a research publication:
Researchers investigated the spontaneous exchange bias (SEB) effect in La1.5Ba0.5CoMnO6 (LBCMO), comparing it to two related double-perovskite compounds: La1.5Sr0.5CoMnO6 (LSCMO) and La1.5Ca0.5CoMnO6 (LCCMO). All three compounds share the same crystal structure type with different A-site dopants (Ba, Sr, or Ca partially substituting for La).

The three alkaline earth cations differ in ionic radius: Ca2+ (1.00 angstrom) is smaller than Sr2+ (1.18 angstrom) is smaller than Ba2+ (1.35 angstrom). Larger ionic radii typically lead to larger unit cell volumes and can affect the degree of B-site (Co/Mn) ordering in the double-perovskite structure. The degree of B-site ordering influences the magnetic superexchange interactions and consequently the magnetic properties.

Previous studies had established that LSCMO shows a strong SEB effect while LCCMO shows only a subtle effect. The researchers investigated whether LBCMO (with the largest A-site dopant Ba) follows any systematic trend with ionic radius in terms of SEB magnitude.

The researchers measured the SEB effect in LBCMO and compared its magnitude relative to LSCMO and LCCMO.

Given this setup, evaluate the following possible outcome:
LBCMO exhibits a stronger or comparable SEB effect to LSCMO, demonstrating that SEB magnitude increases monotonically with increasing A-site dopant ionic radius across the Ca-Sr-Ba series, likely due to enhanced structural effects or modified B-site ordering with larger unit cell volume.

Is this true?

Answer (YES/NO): NO